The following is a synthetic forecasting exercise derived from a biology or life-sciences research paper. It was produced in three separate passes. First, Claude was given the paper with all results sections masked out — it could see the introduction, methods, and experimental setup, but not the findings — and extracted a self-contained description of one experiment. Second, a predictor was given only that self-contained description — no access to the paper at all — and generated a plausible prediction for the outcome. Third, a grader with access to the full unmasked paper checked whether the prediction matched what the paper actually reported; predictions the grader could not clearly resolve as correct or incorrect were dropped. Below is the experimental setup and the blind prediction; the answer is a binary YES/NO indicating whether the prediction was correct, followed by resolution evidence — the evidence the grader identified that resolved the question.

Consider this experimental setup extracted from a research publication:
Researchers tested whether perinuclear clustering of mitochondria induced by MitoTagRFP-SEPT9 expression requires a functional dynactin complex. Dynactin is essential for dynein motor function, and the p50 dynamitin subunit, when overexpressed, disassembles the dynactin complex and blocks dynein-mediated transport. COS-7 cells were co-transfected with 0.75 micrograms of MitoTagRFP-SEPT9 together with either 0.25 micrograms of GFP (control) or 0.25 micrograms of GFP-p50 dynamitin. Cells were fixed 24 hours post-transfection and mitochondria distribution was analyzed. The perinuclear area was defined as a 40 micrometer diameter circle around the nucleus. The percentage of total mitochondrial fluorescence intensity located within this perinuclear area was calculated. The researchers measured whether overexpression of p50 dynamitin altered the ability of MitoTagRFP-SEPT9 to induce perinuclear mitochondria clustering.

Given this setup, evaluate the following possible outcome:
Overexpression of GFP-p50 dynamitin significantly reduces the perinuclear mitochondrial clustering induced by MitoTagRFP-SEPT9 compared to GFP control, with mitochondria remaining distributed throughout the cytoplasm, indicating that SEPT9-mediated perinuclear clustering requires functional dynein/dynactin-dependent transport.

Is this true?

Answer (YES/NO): YES